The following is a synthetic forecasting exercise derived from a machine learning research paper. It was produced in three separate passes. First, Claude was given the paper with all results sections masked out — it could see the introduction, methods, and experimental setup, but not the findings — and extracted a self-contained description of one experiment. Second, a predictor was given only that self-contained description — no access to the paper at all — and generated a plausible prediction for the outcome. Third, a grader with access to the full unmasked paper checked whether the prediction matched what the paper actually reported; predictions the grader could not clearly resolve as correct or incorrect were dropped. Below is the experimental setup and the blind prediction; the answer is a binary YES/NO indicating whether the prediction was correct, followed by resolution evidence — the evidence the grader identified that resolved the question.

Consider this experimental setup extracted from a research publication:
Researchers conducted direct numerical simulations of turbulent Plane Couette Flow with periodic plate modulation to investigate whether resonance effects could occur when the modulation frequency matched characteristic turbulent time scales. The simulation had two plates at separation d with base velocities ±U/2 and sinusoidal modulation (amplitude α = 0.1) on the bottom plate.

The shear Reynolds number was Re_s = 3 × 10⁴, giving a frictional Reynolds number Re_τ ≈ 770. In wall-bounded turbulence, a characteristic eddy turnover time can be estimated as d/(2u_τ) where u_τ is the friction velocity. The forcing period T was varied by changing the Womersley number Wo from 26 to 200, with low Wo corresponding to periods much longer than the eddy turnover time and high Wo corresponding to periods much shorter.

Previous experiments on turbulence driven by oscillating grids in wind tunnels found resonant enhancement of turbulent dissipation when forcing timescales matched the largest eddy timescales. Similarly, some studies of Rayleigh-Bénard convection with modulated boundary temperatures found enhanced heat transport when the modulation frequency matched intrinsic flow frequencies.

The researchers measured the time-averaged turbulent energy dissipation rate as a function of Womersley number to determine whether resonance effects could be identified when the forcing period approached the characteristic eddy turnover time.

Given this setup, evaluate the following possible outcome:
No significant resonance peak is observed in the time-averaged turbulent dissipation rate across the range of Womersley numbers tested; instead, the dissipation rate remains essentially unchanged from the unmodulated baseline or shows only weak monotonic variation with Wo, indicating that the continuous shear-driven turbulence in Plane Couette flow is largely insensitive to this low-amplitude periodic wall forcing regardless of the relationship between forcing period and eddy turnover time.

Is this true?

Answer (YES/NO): YES